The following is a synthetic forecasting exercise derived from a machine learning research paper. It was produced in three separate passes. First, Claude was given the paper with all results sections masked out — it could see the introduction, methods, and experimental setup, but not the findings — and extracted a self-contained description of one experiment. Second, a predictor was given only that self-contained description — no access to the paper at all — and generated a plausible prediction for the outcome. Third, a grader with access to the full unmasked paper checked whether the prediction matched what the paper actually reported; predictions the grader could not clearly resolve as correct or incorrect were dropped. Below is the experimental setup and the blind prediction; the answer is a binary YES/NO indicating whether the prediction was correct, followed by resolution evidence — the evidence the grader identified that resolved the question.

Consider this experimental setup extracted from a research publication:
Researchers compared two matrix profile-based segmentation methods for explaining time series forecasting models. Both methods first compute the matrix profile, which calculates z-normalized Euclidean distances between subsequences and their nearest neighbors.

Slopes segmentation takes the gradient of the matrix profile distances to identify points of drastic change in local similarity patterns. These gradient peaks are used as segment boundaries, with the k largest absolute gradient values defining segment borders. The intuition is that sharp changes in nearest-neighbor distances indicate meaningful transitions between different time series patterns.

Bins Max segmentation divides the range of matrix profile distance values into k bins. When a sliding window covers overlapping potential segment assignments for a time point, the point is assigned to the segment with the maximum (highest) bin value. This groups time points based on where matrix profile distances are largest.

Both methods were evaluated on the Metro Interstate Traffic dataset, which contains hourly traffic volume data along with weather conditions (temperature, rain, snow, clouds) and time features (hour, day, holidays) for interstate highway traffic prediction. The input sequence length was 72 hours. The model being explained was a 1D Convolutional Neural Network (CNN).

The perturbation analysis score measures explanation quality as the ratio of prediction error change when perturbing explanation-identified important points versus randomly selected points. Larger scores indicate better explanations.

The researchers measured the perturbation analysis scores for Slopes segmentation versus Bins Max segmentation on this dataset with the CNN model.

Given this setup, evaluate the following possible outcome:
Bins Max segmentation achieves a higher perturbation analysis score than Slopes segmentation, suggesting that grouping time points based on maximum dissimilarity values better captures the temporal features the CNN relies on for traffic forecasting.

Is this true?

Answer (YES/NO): NO